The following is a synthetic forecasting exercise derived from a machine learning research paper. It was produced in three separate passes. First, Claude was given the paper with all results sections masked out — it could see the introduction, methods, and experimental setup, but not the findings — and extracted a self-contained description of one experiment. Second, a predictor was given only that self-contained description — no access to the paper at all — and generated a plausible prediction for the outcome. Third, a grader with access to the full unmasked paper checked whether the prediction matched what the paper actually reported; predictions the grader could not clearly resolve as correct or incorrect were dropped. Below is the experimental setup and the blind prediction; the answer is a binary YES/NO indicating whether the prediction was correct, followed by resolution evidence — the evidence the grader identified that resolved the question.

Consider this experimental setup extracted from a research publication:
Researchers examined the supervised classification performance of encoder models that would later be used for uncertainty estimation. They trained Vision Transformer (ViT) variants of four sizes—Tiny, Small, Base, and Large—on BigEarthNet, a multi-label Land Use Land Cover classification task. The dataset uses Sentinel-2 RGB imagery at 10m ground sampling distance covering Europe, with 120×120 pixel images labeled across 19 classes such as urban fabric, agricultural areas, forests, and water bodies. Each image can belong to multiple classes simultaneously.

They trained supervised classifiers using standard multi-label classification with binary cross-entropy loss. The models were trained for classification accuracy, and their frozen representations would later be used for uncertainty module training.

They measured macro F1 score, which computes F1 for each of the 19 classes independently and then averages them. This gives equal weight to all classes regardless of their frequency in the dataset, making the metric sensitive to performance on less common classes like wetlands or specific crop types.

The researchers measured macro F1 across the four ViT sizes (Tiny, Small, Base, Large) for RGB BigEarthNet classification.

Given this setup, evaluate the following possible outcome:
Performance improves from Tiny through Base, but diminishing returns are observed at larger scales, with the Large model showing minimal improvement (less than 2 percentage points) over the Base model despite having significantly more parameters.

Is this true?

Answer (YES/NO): NO